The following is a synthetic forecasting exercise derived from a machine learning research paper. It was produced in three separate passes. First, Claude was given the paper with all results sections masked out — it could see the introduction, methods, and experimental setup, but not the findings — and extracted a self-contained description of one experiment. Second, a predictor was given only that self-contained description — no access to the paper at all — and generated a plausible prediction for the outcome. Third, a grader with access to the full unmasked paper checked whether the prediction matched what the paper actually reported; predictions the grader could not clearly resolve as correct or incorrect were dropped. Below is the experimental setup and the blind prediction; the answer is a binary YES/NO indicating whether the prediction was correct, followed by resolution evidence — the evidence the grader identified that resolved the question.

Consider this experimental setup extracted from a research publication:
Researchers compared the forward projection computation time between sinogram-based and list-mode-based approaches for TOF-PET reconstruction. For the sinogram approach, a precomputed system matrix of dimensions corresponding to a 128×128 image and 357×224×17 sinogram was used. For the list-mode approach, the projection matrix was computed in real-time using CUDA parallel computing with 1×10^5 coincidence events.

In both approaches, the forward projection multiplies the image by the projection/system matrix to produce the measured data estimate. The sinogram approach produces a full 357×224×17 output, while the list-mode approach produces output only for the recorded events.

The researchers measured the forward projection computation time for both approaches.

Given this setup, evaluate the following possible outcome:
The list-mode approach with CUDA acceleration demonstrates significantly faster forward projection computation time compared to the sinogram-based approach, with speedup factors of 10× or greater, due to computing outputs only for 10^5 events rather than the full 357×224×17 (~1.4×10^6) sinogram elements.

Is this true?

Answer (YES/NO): NO